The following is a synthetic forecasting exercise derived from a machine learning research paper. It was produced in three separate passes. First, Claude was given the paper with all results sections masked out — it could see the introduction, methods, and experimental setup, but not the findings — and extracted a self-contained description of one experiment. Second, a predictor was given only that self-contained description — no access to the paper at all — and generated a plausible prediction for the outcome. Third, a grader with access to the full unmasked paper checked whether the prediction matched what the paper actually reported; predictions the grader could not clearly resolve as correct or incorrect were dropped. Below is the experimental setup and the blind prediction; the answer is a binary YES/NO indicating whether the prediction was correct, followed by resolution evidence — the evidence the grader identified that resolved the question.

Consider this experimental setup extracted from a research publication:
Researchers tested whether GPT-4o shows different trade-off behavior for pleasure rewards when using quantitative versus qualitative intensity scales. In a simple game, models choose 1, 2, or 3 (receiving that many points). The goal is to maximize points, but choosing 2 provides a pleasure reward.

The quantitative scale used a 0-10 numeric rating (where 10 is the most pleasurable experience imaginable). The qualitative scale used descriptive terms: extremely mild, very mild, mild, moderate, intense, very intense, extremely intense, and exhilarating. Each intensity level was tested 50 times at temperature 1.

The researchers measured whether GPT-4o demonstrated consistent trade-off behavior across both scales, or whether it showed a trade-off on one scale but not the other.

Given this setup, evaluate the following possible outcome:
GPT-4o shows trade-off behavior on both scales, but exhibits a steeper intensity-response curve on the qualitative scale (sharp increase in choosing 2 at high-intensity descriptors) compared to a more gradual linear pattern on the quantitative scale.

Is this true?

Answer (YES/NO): NO